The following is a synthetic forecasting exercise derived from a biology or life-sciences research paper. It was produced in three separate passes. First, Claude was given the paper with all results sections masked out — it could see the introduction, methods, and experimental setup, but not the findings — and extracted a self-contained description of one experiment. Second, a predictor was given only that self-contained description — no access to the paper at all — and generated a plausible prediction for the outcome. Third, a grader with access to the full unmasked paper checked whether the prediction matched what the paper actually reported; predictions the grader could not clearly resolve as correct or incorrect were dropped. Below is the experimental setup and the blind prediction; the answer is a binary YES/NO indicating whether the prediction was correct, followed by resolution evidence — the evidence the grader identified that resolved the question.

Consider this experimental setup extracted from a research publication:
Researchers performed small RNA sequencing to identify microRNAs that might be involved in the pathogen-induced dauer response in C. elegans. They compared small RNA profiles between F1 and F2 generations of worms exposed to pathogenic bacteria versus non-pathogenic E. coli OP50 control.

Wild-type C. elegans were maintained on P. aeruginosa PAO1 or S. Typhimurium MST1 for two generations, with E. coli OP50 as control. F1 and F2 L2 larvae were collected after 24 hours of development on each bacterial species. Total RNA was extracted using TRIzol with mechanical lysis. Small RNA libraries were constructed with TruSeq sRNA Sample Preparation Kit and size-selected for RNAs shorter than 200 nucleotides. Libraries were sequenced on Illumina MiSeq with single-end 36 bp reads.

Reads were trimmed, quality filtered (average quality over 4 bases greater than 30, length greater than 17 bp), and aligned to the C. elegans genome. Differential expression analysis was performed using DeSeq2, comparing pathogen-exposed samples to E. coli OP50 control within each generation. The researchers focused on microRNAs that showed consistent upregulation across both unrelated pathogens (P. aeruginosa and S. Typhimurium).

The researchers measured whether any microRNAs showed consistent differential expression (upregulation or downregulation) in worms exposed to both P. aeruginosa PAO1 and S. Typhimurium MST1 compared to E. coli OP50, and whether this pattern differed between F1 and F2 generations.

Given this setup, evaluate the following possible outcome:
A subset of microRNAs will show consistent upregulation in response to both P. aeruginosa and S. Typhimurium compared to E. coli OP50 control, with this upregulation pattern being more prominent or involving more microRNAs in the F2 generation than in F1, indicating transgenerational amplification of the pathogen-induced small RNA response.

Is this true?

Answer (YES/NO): NO